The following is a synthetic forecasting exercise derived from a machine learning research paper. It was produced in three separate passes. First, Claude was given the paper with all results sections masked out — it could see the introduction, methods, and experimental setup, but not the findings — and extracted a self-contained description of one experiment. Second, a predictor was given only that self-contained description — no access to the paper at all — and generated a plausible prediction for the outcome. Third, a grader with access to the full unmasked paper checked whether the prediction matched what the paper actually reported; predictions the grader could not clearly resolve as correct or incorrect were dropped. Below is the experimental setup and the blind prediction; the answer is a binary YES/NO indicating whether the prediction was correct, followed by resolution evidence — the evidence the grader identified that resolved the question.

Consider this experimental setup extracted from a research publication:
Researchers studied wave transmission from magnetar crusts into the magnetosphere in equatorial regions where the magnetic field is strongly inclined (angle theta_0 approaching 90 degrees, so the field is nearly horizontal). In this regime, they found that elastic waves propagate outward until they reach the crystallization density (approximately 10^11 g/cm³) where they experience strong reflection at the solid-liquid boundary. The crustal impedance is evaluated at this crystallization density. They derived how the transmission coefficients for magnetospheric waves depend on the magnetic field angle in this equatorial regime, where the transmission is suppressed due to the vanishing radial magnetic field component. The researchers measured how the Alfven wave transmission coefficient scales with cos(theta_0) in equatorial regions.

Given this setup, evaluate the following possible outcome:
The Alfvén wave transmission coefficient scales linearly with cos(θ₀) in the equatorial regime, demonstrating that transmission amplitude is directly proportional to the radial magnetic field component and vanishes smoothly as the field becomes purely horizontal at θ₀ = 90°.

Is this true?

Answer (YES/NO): YES